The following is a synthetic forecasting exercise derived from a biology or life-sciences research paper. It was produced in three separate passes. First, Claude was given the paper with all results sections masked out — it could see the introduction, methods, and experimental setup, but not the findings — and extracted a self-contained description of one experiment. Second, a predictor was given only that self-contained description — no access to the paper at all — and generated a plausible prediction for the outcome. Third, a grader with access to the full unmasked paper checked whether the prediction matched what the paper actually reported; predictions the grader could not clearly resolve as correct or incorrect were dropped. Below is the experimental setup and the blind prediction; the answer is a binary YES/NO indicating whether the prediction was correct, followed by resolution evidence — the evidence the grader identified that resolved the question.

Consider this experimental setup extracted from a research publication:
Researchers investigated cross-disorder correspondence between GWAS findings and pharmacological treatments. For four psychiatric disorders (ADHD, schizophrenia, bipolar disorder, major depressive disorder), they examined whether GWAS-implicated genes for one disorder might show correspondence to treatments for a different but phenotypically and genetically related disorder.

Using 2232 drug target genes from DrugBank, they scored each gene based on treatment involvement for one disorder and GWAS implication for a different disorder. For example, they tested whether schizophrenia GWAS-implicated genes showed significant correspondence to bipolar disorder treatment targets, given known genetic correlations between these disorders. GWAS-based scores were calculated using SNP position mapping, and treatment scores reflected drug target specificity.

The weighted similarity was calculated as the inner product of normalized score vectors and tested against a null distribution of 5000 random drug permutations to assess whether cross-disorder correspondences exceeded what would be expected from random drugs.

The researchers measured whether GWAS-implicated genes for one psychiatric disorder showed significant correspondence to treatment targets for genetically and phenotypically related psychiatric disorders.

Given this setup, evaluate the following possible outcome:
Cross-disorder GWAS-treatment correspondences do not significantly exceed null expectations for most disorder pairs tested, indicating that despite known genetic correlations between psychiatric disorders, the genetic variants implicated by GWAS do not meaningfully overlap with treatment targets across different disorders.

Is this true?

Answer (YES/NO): YES